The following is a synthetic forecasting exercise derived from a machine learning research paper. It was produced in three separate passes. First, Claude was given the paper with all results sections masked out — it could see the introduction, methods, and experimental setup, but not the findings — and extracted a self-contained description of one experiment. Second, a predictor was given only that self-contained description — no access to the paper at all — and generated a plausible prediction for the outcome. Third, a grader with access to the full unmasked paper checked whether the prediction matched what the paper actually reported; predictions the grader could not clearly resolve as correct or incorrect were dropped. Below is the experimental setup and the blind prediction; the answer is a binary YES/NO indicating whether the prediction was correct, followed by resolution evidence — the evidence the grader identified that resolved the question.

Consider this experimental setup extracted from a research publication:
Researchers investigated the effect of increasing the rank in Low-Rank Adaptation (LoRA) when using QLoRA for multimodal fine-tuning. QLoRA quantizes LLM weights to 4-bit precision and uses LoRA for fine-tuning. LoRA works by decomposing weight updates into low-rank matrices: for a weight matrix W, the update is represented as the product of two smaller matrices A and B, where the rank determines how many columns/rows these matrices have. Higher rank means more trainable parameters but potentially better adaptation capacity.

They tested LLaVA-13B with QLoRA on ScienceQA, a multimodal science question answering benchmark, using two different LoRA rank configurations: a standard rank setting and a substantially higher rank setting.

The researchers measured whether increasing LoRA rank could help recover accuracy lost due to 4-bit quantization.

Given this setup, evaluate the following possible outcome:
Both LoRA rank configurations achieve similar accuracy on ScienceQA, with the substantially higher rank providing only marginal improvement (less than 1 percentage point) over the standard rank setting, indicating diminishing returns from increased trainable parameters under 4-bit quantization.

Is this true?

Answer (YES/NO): NO